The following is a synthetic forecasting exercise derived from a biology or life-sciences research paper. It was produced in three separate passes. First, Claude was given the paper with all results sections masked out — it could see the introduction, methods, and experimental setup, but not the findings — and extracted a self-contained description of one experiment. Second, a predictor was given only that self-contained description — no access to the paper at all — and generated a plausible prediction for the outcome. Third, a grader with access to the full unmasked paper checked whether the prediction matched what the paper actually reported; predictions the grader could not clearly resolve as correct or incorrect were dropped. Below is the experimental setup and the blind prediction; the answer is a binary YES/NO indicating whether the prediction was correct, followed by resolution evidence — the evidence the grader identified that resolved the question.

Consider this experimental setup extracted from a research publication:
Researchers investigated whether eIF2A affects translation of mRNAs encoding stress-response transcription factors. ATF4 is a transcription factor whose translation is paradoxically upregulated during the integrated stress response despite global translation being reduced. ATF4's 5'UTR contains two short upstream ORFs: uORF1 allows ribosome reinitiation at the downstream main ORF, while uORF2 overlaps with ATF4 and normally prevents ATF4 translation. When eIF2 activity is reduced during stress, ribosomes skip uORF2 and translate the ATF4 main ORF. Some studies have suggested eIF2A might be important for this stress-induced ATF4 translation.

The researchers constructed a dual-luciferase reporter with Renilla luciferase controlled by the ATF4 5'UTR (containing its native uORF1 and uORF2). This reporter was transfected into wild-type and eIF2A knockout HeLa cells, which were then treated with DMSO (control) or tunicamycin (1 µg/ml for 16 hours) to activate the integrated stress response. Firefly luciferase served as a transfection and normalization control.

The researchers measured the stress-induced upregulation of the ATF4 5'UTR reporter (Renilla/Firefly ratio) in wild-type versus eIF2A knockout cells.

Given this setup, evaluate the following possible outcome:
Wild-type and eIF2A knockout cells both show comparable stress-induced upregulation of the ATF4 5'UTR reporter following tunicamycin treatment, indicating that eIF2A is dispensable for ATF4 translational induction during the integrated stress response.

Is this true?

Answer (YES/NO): YES